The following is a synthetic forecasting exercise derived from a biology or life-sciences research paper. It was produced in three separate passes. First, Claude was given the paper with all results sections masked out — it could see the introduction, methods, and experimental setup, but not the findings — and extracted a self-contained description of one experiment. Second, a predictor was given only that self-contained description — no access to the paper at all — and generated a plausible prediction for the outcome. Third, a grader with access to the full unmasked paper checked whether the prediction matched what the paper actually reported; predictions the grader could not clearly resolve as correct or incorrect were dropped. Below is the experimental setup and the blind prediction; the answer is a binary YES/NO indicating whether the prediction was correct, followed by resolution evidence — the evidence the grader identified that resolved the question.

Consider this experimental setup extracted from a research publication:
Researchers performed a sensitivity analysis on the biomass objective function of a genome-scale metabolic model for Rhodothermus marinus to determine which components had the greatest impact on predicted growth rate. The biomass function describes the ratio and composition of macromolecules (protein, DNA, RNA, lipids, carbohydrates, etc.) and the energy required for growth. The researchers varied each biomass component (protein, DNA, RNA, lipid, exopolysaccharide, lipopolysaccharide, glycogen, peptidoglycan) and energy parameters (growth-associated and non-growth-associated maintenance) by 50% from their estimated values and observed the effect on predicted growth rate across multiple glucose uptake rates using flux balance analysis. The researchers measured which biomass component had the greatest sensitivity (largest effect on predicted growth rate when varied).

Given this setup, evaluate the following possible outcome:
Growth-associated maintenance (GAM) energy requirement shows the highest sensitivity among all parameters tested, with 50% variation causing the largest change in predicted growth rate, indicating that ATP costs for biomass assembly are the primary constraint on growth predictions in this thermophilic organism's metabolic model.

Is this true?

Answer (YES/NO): NO